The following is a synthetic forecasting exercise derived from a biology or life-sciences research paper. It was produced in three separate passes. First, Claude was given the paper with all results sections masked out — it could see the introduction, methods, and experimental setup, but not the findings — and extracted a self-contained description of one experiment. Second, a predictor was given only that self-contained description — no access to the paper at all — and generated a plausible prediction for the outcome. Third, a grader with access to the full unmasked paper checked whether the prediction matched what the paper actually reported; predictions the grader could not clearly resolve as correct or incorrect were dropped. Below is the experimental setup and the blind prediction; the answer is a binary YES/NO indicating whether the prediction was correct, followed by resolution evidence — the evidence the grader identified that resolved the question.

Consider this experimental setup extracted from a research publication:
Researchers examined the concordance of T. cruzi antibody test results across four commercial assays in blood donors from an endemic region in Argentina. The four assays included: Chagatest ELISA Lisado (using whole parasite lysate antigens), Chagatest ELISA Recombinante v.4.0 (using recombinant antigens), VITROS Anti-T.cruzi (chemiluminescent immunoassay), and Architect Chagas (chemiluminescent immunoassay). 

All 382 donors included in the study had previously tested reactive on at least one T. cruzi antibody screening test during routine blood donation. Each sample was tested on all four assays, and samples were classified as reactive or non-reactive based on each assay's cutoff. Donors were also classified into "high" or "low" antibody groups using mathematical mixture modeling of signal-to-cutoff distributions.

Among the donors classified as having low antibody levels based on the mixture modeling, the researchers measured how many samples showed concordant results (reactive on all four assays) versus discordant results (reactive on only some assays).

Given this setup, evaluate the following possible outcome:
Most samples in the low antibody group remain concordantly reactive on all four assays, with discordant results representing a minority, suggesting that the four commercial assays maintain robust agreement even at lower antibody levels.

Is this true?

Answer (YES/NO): NO